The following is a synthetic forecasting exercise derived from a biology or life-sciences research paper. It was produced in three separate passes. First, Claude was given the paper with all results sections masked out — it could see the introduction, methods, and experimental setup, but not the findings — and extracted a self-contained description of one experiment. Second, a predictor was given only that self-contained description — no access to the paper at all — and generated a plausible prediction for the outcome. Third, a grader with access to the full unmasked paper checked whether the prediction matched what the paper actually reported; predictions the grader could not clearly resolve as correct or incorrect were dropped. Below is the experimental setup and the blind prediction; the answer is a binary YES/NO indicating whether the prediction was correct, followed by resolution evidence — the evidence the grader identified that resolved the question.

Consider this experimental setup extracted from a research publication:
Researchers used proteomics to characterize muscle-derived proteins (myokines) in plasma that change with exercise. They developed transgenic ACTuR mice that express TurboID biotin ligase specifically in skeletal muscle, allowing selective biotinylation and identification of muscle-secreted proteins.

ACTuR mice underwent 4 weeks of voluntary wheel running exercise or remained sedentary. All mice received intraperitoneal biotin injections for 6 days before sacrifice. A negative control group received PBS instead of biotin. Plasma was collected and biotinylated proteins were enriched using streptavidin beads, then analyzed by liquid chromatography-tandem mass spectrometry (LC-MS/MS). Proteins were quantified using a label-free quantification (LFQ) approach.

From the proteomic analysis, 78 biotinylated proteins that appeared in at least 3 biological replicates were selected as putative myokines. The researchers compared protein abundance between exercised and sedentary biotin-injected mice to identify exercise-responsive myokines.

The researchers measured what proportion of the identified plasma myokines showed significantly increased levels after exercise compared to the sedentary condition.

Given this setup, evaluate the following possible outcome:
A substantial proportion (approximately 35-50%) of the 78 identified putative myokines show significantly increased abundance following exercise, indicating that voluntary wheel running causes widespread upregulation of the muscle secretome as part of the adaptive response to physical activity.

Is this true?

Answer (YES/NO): NO